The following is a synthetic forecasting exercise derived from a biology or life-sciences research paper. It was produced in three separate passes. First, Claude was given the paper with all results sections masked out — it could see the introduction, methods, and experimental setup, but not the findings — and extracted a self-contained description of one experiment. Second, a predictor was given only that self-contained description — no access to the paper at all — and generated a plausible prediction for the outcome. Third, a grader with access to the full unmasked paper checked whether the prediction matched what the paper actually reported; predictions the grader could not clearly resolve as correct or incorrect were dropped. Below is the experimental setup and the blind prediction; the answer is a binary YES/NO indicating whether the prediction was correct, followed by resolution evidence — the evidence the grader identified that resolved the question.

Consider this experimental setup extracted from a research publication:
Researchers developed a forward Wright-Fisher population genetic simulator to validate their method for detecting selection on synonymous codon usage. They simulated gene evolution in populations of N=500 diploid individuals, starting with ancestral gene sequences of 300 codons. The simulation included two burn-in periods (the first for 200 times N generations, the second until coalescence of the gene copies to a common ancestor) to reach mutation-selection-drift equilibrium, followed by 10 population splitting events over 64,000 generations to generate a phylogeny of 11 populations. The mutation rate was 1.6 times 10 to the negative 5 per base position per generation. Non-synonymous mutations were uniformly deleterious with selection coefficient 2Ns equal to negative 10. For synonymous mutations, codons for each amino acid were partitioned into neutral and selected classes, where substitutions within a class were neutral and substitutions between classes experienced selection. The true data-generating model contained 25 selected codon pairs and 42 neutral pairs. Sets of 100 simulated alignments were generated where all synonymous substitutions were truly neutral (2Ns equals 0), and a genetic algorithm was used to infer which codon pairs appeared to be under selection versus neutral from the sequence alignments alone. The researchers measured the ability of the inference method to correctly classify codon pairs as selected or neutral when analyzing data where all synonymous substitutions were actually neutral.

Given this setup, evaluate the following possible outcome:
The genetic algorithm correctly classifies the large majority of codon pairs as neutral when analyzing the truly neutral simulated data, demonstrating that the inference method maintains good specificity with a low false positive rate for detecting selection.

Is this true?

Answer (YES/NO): NO